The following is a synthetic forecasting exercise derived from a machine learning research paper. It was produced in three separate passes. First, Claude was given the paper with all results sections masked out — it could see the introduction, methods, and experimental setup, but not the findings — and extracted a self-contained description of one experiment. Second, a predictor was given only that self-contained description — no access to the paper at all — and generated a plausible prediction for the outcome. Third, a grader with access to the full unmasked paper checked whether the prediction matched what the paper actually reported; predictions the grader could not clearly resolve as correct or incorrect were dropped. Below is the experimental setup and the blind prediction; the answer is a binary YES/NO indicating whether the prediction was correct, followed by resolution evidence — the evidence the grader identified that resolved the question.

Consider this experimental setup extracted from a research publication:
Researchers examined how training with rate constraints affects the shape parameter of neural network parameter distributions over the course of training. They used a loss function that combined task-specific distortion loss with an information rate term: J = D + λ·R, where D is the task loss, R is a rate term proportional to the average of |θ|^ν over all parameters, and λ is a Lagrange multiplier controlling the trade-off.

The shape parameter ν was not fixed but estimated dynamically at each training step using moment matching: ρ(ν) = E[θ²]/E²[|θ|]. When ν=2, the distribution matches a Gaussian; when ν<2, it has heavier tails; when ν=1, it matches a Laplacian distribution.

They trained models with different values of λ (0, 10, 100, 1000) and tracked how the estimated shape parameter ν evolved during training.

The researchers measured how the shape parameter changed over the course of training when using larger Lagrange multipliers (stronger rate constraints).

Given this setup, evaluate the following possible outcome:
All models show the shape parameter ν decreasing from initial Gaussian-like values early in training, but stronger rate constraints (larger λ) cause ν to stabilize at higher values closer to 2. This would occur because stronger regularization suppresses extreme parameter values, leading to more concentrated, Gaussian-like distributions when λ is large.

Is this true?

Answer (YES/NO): NO